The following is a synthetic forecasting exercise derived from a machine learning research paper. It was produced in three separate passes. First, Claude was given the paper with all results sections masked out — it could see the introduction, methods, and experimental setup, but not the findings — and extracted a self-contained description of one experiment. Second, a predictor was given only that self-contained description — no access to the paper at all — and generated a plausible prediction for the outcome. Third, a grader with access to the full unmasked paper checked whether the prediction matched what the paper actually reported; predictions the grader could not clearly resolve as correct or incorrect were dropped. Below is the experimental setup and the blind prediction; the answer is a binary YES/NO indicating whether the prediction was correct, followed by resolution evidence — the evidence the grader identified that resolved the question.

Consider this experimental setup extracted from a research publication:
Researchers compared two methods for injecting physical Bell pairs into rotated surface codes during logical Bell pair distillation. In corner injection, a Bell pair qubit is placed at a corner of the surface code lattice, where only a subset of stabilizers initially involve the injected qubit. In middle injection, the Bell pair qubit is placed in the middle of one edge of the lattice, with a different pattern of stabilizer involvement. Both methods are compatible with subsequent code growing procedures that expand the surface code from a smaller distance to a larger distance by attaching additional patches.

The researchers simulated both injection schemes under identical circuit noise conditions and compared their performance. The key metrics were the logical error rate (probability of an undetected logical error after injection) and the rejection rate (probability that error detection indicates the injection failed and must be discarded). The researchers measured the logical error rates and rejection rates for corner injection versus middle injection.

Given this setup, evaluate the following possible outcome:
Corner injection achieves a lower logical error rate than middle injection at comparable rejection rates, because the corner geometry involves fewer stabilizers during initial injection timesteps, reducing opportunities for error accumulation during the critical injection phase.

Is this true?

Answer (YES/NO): NO